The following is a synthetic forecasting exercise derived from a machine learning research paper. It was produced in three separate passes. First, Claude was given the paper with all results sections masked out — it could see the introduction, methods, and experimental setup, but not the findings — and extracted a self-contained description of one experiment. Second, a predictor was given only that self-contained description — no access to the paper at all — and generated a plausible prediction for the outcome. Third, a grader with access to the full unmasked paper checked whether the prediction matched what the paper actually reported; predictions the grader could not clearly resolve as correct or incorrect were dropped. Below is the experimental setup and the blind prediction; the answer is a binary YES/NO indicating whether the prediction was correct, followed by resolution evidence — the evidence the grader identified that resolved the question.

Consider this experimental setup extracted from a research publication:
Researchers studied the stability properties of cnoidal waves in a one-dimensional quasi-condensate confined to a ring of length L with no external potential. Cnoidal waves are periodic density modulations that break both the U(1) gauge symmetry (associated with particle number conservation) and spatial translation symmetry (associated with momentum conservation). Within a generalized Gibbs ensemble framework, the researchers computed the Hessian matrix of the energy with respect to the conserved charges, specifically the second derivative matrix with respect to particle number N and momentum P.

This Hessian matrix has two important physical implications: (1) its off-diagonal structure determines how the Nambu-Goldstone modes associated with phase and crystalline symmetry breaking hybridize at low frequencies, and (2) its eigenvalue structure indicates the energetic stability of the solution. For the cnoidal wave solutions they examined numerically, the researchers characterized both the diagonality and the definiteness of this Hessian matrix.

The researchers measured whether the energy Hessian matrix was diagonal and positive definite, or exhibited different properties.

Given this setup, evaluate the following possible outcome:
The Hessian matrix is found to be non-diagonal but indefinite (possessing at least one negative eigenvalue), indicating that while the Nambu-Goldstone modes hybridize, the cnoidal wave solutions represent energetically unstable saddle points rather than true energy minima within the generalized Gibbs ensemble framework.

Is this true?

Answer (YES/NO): YES